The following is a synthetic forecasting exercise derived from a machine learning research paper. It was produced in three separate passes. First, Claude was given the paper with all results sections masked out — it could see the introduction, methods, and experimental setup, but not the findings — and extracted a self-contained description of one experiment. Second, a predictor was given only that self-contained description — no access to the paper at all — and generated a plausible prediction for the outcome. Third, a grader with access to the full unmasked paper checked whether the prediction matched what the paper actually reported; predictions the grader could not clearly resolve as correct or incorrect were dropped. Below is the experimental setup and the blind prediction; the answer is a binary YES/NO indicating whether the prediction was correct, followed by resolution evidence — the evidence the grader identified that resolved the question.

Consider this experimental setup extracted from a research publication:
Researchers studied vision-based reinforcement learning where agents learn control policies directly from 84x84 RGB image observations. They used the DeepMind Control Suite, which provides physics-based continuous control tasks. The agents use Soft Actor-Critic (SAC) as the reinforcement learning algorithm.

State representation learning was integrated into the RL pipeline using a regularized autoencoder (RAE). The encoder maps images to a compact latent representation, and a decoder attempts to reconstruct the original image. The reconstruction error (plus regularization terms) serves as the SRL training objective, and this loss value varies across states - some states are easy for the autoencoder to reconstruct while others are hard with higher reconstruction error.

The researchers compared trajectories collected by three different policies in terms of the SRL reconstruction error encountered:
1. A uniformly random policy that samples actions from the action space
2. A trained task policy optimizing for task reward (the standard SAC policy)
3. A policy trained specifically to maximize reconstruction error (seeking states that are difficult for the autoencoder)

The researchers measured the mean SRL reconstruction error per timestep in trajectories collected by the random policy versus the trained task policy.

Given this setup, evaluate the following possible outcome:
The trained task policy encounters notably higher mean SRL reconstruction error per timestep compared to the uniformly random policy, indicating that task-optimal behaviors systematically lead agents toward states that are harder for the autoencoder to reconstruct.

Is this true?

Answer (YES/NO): NO